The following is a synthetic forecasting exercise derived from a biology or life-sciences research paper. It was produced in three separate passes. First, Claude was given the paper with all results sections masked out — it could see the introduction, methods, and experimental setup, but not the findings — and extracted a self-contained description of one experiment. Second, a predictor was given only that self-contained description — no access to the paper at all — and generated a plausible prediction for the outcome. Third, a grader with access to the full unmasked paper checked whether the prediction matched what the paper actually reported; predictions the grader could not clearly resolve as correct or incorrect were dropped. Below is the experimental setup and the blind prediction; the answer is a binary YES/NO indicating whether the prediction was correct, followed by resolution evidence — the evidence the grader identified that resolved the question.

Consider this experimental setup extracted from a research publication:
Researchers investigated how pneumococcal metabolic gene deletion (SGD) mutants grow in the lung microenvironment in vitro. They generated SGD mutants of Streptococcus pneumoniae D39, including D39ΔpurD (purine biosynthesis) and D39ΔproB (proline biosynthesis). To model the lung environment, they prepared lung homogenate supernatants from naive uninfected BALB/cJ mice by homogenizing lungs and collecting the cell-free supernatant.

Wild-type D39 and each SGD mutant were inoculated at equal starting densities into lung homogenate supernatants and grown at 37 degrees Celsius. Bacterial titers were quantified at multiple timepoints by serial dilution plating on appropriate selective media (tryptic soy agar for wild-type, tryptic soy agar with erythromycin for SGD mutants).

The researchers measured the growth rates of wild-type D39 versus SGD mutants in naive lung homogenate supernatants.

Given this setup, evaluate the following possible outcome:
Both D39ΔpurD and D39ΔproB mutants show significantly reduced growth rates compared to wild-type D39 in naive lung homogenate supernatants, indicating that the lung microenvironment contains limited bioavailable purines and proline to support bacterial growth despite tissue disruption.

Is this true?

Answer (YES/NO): NO